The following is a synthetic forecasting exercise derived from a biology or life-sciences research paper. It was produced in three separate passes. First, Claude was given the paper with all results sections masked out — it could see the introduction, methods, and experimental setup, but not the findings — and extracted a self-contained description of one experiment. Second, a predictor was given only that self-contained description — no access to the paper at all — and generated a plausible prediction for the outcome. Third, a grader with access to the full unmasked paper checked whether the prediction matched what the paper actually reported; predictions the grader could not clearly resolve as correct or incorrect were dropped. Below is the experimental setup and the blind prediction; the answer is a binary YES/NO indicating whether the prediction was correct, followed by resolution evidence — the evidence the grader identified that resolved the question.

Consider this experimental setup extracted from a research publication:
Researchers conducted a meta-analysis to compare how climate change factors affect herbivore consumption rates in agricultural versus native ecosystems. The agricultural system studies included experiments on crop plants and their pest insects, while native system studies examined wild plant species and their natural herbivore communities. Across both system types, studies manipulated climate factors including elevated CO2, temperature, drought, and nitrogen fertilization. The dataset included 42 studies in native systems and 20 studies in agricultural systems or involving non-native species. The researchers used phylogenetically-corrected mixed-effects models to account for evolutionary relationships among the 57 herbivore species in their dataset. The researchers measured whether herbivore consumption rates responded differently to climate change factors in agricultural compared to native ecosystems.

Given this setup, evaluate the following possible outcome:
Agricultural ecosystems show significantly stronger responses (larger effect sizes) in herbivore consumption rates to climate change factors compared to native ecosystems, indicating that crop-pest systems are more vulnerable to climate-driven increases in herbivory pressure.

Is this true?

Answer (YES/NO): YES